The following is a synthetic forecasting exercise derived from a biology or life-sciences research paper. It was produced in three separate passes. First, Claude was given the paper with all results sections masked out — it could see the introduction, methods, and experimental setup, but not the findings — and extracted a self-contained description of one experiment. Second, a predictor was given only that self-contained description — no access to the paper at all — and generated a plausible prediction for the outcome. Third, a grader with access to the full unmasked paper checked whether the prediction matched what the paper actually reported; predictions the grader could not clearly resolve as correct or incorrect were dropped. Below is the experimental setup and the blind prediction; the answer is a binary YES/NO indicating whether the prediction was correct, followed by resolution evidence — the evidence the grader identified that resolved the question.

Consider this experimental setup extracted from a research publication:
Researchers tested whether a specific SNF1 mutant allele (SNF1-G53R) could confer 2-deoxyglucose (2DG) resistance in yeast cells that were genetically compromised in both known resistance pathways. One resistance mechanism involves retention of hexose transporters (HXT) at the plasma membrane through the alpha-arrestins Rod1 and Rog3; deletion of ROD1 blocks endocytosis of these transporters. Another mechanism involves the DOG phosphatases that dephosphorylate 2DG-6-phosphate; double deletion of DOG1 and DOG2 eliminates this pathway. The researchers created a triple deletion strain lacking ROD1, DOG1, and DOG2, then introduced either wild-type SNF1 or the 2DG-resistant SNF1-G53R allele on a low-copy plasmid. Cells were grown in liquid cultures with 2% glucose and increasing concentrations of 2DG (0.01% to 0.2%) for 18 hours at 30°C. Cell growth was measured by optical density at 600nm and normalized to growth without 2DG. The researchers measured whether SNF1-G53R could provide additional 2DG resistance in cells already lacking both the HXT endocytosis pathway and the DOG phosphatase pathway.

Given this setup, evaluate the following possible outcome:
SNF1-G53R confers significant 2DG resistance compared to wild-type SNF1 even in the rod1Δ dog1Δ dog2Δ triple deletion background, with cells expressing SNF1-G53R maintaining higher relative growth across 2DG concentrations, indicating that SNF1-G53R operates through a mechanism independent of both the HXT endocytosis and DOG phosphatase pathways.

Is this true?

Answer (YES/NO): YES